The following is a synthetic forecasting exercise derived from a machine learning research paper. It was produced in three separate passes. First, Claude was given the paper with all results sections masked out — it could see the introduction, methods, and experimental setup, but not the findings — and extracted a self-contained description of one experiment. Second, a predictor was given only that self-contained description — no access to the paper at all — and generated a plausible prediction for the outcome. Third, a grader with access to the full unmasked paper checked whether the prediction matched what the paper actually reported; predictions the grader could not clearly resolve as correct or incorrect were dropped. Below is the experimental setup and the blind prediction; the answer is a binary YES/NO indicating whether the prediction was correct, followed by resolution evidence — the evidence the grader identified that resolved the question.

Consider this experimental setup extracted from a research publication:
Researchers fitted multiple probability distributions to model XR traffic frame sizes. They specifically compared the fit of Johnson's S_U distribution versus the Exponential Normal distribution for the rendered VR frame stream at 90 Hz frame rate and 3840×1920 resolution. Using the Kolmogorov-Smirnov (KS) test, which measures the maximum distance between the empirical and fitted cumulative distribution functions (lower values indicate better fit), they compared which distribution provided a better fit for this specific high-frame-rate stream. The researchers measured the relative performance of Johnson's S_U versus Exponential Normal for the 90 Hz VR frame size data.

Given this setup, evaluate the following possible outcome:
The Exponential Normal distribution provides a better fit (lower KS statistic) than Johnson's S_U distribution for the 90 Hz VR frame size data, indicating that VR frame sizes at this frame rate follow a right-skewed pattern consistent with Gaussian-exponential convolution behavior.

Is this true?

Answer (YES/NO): YES